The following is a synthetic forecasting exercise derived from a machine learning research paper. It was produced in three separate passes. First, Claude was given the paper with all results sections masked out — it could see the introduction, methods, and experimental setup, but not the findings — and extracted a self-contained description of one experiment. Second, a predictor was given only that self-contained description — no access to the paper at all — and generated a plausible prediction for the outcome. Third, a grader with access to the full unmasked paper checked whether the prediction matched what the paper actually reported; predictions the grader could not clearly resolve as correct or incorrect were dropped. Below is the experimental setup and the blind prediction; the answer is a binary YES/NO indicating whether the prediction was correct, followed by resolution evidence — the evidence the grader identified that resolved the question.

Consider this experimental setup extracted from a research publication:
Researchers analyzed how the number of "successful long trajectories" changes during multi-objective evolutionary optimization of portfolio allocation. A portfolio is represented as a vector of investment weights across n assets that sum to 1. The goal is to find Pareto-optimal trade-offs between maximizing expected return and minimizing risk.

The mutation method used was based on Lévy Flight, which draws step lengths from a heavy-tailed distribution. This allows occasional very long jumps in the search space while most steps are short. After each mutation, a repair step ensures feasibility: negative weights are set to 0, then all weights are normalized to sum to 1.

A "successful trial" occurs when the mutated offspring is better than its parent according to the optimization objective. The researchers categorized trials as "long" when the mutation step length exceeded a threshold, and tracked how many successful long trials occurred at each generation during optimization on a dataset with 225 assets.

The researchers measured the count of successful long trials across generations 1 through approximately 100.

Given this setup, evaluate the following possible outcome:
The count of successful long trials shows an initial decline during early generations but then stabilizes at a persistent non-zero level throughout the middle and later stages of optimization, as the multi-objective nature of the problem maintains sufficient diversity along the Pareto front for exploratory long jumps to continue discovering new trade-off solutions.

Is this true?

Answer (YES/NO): NO